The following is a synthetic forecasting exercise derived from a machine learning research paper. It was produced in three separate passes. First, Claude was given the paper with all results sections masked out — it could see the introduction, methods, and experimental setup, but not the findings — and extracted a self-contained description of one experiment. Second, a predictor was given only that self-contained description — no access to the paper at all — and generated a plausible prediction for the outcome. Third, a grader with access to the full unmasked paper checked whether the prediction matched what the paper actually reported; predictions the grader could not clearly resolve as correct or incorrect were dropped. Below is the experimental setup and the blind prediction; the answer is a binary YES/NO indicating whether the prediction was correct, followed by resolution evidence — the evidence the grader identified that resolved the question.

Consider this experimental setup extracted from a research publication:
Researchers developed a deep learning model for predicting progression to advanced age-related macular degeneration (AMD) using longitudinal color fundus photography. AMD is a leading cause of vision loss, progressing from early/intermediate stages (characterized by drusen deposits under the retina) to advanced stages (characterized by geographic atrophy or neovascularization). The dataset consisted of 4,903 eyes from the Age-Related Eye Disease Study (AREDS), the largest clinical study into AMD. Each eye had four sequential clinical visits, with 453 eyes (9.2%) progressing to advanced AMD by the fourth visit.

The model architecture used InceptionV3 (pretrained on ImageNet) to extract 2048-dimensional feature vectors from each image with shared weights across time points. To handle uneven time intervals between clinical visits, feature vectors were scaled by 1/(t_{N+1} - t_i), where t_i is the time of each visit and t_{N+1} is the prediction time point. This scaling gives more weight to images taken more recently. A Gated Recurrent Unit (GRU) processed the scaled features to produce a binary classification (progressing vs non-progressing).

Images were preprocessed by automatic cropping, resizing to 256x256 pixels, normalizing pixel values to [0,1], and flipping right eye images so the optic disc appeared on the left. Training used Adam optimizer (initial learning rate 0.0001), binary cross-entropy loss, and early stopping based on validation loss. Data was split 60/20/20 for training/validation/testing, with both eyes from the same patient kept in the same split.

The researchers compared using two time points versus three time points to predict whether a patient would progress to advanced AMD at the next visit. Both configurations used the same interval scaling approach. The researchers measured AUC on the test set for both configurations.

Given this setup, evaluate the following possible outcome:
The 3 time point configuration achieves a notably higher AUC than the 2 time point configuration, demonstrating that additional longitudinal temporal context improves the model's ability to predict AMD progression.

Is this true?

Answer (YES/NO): NO